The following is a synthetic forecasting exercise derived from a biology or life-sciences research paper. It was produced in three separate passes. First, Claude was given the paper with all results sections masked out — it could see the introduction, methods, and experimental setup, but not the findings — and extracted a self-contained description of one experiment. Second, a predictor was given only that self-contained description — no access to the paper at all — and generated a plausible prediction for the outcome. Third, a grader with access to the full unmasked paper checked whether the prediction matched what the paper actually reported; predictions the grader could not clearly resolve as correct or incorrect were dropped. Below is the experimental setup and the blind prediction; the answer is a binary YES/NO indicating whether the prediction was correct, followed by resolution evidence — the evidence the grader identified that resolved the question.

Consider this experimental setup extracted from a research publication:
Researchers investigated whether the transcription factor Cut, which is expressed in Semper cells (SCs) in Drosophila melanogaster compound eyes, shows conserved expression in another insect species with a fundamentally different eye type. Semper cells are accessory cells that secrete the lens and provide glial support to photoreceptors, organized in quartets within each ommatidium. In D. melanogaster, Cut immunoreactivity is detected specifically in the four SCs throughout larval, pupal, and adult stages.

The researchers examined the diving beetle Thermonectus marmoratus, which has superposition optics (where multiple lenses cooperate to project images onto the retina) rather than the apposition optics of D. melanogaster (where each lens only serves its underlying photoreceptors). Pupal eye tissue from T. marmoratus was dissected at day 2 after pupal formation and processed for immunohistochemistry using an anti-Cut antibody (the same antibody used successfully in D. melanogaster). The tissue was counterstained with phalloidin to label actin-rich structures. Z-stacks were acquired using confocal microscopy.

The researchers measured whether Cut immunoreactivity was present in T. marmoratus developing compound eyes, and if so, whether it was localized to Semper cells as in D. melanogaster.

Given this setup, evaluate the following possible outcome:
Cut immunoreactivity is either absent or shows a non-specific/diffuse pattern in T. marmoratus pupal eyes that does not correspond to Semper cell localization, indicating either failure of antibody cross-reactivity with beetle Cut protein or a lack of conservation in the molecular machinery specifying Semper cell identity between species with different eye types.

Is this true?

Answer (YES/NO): NO